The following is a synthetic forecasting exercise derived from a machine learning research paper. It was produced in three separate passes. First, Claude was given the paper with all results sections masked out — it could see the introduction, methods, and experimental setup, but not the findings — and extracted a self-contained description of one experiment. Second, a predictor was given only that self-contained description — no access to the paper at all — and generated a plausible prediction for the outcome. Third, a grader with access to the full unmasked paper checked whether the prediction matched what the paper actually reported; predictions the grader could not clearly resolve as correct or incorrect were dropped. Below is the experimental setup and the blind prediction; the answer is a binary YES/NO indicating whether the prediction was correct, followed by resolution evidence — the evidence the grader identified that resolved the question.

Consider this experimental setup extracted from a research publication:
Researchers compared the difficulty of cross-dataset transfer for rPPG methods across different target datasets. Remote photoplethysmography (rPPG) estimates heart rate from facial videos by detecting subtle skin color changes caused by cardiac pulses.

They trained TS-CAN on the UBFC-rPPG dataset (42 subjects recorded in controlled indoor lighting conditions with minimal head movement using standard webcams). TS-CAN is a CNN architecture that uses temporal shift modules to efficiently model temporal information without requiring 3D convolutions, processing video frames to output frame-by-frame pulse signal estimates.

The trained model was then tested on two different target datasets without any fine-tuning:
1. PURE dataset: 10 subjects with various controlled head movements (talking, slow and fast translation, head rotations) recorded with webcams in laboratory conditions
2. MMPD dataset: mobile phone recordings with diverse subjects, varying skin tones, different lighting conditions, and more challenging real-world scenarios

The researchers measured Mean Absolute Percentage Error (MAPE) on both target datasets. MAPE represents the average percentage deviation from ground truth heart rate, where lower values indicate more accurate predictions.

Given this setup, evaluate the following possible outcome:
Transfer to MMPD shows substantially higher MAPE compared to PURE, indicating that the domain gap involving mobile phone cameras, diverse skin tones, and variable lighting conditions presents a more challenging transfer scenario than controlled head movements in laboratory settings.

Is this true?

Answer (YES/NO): YES